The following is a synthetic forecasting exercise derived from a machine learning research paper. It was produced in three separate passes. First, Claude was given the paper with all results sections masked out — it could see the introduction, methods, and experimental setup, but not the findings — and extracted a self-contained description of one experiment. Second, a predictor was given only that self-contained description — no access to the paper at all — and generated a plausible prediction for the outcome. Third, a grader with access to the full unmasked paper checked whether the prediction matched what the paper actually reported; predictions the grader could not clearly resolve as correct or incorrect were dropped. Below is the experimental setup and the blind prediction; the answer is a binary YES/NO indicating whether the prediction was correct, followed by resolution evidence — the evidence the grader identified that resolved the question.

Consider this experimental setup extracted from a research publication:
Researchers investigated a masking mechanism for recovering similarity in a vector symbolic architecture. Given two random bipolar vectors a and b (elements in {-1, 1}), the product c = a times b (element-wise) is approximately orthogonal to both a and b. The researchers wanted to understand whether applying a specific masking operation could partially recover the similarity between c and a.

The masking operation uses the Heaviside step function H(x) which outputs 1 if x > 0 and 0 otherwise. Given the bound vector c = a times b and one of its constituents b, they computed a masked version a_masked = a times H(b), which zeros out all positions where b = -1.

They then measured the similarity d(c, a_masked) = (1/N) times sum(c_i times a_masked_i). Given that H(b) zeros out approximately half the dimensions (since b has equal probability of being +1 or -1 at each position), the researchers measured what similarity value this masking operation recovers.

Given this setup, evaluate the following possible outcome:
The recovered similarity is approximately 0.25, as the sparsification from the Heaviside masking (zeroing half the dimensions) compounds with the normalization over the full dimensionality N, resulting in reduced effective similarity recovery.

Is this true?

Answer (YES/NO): NO